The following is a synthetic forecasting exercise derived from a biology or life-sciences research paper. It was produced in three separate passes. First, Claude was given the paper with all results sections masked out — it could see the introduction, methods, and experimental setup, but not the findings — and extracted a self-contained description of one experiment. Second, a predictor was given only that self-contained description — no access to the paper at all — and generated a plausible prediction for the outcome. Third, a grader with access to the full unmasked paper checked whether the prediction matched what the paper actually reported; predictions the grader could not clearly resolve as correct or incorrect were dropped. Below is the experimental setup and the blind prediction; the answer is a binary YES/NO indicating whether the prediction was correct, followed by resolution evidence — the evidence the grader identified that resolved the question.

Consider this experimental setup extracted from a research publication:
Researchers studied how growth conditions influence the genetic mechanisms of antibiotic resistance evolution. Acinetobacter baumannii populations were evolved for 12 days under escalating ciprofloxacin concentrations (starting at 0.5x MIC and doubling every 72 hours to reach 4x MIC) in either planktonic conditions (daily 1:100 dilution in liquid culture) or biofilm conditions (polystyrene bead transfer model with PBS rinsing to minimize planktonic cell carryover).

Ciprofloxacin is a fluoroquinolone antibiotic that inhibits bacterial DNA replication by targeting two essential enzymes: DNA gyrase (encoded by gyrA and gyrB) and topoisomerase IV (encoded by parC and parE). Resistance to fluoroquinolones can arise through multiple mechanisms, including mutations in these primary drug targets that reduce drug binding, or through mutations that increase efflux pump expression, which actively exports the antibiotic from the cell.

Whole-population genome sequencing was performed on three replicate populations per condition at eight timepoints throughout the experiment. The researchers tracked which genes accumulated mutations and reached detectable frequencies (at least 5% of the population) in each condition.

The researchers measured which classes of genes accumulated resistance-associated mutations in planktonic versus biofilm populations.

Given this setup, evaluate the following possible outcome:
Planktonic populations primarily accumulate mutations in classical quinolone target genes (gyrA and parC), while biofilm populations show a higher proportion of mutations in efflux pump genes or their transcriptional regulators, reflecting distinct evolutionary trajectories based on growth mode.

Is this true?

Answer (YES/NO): NO